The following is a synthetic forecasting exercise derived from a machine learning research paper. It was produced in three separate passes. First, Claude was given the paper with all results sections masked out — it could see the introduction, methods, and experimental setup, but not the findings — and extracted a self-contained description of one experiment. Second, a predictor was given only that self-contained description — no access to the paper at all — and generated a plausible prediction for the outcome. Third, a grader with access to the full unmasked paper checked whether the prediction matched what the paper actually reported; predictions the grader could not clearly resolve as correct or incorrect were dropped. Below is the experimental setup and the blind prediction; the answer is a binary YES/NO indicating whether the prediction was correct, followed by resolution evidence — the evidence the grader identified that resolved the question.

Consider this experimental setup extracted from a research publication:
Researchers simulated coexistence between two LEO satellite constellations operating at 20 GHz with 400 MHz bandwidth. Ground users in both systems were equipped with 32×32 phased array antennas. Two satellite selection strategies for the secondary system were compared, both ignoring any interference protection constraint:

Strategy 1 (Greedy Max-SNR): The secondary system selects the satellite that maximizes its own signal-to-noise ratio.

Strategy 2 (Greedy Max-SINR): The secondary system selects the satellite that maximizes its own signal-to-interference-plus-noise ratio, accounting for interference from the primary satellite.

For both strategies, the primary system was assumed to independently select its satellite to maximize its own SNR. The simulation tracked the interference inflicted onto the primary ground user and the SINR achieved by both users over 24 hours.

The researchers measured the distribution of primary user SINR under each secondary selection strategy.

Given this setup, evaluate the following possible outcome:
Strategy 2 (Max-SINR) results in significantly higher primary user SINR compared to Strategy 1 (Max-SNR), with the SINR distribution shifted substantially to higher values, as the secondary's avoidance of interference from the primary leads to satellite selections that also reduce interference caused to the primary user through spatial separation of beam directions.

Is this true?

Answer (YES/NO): NO